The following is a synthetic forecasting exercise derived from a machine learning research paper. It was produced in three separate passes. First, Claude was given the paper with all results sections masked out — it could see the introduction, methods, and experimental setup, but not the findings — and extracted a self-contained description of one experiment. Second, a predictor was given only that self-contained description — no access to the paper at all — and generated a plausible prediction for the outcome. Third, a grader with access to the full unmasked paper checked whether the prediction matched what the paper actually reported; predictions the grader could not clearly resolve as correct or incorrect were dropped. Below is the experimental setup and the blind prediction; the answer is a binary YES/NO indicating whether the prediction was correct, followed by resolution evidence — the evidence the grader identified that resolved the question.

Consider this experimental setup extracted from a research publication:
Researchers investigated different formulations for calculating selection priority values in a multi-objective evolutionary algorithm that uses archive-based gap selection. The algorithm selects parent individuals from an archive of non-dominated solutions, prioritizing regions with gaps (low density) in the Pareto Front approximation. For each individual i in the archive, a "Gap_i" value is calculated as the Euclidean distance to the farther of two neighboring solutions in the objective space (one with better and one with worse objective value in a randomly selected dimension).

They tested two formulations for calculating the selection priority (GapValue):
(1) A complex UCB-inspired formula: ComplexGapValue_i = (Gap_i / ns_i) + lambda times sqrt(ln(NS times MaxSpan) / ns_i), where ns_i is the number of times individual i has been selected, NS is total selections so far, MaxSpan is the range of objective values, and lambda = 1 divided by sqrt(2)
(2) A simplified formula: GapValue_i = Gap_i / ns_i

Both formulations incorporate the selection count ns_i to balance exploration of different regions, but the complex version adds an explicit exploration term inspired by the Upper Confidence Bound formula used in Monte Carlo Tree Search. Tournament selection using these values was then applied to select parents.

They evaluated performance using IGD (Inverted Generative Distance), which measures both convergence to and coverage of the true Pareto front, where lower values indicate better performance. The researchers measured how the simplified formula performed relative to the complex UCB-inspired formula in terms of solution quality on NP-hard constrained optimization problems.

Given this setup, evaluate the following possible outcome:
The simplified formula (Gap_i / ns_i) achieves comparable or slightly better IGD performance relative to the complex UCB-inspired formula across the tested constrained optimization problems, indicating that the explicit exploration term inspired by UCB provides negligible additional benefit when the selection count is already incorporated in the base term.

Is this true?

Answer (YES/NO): YES